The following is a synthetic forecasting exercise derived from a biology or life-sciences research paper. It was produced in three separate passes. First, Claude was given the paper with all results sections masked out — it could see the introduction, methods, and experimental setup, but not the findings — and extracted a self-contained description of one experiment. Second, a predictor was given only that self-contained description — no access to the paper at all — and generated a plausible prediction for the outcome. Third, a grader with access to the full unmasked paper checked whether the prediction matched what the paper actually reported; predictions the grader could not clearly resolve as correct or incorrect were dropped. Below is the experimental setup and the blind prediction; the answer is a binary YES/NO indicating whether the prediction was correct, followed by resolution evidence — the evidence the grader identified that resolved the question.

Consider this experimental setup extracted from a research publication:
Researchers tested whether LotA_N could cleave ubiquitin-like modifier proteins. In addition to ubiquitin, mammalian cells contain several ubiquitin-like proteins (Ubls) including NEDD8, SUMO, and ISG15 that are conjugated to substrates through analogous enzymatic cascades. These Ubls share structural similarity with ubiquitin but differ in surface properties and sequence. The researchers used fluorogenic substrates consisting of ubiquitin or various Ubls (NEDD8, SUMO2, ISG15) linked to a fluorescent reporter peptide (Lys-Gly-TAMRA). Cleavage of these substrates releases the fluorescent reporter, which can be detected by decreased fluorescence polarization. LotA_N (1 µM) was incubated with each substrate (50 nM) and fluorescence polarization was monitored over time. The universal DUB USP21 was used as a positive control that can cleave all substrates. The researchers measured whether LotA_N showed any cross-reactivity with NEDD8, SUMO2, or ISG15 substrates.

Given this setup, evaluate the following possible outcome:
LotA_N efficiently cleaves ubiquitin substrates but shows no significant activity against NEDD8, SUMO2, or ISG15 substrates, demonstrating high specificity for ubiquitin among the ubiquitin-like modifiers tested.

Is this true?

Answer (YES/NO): NO